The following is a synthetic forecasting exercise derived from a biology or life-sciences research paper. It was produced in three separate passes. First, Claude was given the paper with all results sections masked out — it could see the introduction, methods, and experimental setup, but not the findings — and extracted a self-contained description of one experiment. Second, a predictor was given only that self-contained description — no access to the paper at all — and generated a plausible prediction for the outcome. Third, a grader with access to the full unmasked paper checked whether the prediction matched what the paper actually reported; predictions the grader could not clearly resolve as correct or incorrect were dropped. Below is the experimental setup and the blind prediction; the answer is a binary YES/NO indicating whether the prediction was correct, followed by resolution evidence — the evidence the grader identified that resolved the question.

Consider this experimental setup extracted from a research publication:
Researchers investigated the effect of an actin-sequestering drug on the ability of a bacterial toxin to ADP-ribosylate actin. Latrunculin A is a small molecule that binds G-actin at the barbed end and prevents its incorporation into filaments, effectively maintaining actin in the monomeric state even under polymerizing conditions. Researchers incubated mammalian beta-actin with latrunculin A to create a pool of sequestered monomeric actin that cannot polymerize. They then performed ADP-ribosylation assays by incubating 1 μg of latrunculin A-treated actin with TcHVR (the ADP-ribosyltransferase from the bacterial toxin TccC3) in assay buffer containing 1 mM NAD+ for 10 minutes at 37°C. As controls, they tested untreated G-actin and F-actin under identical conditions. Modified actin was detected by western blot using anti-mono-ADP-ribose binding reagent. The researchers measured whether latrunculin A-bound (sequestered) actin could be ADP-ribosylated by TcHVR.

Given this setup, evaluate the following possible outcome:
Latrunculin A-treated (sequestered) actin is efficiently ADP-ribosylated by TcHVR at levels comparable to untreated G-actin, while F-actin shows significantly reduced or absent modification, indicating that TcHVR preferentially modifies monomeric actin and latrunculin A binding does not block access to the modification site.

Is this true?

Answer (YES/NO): NO